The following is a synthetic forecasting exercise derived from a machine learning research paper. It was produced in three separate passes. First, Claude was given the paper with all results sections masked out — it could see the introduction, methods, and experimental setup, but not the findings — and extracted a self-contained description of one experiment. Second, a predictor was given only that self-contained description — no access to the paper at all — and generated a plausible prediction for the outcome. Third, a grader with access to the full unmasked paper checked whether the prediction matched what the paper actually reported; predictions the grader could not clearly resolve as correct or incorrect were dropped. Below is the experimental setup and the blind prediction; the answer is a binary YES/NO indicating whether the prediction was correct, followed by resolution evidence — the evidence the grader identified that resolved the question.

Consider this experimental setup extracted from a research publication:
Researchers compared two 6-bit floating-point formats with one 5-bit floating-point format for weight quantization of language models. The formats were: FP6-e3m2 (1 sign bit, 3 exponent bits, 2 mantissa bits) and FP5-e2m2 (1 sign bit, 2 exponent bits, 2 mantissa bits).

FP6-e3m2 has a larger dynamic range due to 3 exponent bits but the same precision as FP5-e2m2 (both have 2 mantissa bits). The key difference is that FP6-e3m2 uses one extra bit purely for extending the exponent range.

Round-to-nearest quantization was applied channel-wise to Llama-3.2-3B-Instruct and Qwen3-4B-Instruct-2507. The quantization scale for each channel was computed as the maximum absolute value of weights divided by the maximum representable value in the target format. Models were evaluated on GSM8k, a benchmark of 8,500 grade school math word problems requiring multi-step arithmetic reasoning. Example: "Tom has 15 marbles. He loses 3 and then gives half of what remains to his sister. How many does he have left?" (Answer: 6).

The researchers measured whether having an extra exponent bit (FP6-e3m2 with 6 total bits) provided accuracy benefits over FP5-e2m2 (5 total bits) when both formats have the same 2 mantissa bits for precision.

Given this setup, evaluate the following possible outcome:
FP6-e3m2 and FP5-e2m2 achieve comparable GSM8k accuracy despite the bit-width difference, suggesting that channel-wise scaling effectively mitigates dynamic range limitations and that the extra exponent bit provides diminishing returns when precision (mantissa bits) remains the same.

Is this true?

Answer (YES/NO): YES